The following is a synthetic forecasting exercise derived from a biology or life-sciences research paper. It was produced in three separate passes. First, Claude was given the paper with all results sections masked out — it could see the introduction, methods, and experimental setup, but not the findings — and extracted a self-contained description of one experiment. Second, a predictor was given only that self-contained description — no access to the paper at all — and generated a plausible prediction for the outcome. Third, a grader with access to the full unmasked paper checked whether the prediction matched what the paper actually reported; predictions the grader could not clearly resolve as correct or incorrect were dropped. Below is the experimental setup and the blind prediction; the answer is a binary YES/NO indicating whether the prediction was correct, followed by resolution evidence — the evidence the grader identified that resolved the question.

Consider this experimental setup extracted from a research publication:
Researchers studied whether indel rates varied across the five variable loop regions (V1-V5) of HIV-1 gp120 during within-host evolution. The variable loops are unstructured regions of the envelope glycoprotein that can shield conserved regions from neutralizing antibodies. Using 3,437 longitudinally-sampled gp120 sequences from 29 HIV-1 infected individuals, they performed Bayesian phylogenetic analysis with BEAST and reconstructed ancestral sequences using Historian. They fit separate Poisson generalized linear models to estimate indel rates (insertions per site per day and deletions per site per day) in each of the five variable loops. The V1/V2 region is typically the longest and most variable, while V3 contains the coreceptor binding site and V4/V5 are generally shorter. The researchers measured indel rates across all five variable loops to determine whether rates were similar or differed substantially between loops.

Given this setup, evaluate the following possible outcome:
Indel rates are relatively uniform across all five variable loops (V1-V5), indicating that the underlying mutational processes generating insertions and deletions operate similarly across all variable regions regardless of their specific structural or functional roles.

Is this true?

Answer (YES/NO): NO